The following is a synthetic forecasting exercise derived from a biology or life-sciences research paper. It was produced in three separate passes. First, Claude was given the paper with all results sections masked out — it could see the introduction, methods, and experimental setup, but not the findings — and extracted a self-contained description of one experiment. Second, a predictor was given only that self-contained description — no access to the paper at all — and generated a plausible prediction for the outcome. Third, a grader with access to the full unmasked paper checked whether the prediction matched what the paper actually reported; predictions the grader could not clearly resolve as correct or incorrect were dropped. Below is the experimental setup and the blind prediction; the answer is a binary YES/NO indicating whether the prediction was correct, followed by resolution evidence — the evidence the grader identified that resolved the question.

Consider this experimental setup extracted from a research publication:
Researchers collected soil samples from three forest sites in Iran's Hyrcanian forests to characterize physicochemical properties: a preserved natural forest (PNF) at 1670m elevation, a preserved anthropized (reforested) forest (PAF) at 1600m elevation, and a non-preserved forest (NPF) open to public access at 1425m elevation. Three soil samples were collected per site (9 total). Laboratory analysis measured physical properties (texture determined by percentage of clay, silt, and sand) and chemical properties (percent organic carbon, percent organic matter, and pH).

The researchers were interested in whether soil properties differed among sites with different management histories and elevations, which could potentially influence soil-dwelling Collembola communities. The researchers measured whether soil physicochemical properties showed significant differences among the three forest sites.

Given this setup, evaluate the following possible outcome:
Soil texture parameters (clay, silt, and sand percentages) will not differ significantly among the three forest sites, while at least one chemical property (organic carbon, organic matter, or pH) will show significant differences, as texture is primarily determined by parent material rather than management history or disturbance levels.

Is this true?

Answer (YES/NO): NO